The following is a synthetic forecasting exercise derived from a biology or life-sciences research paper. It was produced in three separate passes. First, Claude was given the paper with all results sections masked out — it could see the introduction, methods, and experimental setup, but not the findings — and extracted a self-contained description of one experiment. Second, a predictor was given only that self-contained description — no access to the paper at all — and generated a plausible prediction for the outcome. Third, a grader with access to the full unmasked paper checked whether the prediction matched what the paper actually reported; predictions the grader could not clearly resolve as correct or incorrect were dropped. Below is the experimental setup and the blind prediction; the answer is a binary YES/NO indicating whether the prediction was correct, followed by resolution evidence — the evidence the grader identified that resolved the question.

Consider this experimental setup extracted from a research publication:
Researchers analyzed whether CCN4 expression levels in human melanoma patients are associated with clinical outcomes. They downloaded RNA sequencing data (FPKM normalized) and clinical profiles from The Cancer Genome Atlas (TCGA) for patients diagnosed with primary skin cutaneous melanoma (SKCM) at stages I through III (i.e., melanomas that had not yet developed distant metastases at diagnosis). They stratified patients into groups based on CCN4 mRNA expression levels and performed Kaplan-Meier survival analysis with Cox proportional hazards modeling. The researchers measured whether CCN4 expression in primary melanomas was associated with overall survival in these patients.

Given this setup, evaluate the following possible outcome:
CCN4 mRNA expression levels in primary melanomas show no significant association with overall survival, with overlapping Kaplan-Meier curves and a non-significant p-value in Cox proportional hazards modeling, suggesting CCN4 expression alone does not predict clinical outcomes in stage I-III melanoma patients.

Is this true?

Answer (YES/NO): NO